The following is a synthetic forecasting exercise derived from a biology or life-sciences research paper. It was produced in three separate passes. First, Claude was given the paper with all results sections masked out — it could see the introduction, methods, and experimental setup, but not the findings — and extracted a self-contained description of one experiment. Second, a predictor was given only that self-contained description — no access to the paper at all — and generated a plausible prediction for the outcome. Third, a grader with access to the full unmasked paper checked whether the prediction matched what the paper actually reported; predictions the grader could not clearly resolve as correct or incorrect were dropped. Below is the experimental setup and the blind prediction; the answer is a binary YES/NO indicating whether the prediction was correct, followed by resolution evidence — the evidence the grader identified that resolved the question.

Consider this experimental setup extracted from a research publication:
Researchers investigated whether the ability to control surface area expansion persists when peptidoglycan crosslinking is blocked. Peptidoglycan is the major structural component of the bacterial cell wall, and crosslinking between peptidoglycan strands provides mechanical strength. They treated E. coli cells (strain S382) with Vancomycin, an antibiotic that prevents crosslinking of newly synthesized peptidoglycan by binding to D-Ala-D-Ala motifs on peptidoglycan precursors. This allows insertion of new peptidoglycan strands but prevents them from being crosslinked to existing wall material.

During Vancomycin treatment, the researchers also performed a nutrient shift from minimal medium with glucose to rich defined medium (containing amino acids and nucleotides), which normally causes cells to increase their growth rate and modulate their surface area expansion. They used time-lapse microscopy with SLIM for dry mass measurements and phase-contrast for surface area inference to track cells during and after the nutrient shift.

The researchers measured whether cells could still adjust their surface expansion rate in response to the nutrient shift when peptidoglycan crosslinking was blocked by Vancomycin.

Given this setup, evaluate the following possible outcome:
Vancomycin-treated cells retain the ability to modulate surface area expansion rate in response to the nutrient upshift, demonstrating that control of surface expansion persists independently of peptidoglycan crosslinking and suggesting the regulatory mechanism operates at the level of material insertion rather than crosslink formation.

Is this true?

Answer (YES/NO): YES